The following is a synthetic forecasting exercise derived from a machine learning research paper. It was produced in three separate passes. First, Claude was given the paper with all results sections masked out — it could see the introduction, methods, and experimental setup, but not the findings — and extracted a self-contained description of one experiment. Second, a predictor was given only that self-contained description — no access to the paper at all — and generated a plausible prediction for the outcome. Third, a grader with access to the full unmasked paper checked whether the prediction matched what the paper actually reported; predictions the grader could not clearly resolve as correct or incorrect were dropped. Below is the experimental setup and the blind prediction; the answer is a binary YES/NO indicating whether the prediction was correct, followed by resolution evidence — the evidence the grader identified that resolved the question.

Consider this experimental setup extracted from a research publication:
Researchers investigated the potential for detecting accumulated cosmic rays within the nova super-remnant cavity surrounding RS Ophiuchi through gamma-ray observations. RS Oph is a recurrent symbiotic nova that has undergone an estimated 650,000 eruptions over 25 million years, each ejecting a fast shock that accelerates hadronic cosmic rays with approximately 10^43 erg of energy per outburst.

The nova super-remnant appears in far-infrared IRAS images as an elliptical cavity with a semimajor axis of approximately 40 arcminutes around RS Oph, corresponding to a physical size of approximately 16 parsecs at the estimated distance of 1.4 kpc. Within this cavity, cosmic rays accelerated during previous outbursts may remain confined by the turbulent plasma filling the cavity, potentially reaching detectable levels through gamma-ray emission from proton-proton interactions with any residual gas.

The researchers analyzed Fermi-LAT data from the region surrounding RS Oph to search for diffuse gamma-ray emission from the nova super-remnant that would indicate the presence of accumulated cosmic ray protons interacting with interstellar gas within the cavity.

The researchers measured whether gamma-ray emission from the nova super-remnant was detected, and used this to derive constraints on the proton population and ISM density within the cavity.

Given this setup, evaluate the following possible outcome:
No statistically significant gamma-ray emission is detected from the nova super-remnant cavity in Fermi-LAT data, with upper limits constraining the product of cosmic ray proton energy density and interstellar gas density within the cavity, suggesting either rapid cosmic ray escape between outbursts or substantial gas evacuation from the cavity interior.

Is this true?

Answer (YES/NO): YES